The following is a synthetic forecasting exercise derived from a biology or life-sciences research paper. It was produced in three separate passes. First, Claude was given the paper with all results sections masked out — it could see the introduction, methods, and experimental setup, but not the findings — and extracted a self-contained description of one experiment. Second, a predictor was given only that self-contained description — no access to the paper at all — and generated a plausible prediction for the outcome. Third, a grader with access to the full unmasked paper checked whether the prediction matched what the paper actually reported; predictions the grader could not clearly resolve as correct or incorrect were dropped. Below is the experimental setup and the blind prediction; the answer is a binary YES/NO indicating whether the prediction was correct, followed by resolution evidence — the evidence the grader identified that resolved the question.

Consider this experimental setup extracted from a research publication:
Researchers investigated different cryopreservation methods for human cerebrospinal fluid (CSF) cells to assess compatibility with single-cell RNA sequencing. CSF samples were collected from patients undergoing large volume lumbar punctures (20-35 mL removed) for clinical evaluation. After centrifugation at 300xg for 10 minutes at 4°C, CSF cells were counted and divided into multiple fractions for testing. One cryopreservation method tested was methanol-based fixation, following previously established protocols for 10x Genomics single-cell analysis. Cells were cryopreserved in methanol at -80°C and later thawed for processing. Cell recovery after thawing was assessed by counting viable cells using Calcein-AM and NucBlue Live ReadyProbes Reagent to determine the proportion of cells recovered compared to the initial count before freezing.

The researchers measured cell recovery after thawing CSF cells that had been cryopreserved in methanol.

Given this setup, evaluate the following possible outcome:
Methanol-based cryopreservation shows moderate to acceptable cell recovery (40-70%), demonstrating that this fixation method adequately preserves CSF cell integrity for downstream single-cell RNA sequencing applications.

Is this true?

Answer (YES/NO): NO